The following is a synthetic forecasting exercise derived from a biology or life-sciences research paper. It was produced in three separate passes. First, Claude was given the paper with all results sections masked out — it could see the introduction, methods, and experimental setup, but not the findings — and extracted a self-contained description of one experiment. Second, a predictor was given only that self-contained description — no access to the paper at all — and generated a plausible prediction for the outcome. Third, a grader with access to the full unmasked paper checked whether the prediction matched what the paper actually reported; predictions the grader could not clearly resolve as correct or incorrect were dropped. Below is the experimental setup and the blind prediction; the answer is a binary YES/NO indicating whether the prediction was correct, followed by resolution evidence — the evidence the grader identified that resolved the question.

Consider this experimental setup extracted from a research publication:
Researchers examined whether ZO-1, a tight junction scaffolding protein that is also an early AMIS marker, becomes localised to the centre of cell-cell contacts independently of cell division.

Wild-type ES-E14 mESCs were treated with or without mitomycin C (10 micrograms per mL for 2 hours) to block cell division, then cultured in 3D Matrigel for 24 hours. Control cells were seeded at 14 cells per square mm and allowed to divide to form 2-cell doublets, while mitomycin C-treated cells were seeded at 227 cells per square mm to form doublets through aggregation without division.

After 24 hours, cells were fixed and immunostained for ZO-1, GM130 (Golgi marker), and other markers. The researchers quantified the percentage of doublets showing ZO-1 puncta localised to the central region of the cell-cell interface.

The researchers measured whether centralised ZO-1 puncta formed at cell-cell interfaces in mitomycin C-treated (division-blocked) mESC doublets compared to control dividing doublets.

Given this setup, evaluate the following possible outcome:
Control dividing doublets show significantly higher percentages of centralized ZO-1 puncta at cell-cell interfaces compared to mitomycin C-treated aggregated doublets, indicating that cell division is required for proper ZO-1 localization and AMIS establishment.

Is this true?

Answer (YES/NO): NO